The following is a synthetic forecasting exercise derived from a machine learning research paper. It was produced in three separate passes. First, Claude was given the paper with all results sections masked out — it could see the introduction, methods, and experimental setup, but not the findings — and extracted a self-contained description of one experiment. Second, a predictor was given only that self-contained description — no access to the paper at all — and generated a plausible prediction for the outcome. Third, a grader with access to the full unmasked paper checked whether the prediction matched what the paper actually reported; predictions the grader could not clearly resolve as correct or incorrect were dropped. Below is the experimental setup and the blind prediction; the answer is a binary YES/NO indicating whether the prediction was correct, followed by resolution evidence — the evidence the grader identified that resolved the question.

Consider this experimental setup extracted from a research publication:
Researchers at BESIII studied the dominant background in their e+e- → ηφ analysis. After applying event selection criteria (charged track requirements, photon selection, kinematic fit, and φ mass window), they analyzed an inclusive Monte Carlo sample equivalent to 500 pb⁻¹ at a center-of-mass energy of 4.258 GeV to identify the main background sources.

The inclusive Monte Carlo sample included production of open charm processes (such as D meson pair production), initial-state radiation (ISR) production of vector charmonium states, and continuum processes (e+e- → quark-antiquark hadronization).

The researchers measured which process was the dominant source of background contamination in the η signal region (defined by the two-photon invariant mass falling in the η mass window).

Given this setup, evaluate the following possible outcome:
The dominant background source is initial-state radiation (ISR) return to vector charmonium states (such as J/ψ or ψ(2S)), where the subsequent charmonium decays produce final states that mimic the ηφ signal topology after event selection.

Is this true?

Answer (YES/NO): NO